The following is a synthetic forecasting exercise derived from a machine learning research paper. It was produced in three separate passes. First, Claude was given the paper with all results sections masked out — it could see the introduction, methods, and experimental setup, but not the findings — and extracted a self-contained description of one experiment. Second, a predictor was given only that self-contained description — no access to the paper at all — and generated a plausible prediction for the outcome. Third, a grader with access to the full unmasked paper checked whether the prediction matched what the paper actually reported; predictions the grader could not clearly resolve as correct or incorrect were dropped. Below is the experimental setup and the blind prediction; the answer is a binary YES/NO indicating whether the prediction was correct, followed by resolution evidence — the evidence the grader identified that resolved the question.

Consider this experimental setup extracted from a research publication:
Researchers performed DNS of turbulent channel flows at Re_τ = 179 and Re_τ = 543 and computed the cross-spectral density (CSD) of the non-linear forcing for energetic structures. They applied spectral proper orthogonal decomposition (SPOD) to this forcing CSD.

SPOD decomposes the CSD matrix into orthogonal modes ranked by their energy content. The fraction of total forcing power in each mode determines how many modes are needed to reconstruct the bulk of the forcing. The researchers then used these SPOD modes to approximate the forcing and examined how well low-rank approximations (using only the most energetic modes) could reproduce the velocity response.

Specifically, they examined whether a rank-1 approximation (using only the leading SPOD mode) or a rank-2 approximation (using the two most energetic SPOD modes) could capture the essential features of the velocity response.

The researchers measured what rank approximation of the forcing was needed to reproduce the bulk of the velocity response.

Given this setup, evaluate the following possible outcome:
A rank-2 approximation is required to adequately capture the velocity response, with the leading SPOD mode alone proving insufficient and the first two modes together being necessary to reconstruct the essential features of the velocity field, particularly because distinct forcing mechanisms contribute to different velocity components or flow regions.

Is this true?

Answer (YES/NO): NO